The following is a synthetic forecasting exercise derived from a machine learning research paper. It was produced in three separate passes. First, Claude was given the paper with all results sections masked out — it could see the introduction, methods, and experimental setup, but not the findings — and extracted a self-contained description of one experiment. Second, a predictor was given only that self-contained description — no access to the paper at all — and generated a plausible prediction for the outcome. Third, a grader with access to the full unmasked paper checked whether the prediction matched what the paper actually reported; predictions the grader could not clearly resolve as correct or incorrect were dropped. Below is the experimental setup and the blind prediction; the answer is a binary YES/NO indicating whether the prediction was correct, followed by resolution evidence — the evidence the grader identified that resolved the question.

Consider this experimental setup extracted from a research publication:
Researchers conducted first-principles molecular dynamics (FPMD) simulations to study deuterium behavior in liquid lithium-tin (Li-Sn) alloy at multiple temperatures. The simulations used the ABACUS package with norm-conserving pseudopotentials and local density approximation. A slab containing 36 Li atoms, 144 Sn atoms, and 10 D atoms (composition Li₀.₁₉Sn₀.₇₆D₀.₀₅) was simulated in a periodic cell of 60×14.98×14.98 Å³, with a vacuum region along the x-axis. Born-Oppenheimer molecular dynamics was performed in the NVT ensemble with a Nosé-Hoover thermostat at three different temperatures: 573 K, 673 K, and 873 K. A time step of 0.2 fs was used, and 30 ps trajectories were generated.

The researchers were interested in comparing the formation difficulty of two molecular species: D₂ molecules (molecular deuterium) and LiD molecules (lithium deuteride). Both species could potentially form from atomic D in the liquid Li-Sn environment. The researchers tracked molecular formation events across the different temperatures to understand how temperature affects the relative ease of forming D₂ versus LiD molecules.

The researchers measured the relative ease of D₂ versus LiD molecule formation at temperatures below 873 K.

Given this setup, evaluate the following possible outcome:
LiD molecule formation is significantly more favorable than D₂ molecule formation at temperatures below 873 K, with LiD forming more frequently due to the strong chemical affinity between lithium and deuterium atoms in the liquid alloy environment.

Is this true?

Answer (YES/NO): NO